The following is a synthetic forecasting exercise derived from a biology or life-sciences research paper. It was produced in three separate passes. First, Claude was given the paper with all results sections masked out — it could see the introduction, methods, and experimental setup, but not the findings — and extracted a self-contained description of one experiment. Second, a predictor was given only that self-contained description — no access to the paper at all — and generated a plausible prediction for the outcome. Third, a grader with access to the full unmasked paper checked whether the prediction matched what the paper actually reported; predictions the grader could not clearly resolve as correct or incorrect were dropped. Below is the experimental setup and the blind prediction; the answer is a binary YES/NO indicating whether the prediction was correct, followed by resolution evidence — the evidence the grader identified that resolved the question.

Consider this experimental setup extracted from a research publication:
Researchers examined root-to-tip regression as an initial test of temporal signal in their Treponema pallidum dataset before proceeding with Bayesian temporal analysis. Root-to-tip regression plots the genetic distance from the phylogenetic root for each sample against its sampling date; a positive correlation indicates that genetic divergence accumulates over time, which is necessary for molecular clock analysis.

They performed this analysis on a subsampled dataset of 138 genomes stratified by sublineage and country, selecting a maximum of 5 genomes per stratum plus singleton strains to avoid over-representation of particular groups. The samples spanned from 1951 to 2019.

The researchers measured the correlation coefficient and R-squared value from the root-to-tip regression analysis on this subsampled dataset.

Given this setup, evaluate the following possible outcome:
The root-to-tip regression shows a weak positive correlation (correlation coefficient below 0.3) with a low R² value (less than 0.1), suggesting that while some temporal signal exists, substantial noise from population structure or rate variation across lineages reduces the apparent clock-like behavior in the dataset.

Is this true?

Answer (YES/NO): NO